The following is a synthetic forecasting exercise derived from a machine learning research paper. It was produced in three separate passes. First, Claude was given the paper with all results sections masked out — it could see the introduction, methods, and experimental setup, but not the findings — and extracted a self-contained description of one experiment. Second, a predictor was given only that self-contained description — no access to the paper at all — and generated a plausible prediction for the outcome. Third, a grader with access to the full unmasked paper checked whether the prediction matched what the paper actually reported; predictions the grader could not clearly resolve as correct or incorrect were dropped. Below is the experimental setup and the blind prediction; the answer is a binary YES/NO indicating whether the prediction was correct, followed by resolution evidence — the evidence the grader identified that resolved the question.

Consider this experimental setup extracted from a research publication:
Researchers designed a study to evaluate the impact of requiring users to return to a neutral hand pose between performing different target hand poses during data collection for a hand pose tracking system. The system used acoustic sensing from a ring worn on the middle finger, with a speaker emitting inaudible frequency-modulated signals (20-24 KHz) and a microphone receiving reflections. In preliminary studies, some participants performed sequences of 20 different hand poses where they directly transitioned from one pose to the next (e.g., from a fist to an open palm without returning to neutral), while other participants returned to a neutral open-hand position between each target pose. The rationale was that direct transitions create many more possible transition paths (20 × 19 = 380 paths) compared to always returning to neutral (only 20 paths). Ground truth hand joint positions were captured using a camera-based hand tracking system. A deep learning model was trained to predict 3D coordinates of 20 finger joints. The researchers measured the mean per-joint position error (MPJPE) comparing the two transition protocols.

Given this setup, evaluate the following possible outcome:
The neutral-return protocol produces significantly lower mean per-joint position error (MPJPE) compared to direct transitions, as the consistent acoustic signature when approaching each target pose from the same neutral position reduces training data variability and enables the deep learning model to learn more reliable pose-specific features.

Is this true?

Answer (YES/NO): YES